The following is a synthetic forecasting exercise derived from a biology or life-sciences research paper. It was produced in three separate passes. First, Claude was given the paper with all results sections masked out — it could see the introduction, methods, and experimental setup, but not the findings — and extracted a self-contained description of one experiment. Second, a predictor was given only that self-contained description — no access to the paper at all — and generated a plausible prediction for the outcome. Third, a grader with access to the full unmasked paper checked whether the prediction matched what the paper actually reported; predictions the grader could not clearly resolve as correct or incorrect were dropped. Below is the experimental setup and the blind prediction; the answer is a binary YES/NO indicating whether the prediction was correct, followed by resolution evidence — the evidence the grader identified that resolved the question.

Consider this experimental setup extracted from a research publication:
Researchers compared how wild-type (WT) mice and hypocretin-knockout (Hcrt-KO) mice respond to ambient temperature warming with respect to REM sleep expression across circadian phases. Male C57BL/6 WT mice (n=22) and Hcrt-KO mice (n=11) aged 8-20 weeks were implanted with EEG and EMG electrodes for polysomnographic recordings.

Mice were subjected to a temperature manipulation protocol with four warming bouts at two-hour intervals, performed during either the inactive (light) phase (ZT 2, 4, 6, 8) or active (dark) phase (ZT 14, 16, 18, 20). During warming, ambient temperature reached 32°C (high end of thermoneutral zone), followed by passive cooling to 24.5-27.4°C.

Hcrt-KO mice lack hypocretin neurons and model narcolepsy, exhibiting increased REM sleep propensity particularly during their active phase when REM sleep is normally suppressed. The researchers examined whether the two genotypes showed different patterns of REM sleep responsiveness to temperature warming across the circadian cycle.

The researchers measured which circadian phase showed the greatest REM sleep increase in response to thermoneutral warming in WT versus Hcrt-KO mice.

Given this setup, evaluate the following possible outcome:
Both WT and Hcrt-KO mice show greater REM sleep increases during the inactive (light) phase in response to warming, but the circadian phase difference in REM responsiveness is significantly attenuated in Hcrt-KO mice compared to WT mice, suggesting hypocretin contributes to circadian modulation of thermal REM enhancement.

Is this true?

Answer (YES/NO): NO